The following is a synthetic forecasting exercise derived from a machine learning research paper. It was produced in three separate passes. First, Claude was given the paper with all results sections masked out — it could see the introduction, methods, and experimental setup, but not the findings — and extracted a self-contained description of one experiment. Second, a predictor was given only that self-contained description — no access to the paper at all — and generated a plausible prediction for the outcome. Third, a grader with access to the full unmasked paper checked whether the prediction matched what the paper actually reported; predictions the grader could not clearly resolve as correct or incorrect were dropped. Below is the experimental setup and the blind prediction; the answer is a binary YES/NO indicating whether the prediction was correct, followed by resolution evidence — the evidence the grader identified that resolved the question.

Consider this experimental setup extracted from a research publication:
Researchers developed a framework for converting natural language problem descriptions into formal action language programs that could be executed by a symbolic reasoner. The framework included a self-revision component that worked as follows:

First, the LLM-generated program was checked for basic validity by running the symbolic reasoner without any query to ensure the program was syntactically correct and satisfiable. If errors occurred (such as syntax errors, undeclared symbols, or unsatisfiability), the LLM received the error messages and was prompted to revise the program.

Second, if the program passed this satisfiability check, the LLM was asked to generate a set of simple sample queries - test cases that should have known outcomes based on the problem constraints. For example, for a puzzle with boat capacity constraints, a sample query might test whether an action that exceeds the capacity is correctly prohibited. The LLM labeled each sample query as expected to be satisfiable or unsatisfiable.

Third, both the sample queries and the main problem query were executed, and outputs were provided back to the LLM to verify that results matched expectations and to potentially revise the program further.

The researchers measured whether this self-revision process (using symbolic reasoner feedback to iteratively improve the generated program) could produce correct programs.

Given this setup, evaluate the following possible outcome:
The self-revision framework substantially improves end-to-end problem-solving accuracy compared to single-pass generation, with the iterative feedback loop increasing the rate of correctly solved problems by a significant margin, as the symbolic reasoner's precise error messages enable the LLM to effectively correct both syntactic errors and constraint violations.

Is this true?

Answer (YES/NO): YES